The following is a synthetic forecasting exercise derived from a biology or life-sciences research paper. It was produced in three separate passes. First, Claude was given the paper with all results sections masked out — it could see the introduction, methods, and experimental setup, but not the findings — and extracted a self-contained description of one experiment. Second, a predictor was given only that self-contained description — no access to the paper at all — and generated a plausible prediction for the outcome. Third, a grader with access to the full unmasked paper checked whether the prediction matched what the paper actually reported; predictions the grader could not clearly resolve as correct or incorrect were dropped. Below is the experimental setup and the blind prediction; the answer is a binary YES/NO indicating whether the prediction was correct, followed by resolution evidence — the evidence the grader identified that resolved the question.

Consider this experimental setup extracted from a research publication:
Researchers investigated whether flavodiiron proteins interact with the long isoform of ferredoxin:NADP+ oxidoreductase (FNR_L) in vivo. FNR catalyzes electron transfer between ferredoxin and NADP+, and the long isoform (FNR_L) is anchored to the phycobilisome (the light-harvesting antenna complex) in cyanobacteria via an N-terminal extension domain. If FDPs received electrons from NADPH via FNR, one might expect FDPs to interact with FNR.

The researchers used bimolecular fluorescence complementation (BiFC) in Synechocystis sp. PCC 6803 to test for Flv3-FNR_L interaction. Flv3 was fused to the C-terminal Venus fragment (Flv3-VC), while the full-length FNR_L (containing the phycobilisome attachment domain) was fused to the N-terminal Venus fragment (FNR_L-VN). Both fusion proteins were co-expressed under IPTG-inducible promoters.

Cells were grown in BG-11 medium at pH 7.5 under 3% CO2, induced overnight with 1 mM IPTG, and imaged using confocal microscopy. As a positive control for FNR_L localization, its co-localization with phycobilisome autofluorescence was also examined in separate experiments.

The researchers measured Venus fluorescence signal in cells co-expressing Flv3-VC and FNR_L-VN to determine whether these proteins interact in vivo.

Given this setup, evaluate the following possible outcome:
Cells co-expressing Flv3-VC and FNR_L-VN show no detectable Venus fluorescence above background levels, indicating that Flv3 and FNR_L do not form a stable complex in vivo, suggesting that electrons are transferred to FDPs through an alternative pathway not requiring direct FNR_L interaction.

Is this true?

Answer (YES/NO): NO